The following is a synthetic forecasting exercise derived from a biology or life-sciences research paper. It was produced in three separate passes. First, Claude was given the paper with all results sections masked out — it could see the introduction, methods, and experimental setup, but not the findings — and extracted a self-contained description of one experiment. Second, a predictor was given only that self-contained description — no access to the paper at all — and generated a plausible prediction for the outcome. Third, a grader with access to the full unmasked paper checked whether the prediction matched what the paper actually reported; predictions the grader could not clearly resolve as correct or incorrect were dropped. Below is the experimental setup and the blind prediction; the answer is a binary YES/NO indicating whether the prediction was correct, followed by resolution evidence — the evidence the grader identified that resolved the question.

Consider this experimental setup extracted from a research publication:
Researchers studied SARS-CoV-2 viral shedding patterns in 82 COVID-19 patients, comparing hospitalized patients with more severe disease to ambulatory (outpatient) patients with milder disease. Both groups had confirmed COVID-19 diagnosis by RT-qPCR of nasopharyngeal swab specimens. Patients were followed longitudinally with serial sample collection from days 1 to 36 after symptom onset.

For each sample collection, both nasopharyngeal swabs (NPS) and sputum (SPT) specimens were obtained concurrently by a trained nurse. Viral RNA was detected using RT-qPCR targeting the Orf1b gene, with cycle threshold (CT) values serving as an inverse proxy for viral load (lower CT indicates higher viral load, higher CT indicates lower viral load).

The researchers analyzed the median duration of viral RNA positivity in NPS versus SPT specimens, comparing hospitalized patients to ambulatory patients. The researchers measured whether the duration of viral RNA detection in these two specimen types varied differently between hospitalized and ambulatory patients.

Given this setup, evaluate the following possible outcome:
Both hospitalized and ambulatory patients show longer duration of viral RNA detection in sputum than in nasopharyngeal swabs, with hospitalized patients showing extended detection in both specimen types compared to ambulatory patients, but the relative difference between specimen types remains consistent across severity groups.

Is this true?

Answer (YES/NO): NO